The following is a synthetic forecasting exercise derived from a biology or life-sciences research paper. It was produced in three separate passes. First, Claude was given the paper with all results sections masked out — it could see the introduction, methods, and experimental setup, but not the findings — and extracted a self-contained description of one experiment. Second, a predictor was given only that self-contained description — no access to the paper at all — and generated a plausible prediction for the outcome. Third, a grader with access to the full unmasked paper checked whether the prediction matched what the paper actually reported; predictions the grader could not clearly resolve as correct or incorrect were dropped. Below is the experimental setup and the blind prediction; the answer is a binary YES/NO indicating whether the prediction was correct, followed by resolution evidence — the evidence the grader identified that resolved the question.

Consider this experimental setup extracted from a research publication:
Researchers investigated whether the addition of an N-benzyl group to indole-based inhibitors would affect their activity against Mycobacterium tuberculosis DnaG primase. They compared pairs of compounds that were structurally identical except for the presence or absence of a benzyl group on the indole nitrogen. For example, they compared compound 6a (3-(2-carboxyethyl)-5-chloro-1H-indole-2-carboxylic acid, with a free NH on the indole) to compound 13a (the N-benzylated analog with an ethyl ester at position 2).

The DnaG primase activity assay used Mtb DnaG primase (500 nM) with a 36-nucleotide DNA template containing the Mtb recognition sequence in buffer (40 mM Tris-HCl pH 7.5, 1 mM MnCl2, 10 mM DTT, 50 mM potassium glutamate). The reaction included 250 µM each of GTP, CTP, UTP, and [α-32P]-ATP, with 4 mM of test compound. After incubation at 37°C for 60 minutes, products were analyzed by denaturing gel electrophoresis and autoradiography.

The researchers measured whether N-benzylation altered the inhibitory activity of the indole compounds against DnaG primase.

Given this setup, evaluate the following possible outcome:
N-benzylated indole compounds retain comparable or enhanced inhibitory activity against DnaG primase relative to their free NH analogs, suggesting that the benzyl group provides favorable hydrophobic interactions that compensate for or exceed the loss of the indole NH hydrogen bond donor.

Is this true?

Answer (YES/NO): YES